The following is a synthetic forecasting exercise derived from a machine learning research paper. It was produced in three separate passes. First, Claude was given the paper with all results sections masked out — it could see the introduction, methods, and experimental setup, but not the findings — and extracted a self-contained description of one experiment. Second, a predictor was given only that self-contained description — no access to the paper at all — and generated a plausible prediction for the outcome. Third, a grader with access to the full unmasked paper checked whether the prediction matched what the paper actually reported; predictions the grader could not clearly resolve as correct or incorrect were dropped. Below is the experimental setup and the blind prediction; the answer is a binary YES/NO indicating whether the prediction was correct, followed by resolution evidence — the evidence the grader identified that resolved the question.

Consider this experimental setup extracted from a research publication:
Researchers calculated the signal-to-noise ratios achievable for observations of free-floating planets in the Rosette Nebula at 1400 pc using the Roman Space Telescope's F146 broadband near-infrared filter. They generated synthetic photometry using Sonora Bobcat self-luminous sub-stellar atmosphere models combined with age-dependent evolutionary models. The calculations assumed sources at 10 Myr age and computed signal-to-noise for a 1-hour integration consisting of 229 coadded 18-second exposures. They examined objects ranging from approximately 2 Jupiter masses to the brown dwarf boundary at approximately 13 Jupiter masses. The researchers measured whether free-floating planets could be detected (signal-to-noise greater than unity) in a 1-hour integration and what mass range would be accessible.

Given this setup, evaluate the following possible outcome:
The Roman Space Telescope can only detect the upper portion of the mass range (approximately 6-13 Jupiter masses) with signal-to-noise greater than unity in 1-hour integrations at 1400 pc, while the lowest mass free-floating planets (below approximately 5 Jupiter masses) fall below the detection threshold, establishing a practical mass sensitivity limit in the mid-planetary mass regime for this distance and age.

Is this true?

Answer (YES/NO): NO